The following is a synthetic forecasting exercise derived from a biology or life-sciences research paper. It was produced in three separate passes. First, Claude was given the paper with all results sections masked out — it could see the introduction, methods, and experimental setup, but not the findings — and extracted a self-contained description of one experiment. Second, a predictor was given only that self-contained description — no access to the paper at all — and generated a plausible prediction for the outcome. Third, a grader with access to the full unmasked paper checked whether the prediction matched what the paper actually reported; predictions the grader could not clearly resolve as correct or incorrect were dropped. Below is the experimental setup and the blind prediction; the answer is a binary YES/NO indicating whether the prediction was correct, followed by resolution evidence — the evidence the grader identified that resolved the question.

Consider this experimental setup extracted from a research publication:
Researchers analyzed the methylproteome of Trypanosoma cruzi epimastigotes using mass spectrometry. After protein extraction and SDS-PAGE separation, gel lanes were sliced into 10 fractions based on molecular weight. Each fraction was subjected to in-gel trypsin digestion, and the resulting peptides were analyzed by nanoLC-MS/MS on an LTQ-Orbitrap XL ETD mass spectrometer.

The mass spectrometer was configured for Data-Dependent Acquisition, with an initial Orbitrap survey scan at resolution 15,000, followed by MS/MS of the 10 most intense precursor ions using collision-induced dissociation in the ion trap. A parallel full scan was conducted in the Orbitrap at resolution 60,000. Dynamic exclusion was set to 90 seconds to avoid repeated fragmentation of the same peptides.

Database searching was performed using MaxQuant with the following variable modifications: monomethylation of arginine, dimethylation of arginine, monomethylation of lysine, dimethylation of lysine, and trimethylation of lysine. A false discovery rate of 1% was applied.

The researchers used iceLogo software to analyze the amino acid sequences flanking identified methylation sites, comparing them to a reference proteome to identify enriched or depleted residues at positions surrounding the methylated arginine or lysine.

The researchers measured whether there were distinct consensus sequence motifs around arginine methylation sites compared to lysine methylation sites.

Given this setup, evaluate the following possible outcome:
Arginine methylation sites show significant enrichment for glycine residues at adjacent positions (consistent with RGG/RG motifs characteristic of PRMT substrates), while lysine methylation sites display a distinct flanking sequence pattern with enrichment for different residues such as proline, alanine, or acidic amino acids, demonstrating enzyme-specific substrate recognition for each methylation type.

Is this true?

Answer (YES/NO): NO